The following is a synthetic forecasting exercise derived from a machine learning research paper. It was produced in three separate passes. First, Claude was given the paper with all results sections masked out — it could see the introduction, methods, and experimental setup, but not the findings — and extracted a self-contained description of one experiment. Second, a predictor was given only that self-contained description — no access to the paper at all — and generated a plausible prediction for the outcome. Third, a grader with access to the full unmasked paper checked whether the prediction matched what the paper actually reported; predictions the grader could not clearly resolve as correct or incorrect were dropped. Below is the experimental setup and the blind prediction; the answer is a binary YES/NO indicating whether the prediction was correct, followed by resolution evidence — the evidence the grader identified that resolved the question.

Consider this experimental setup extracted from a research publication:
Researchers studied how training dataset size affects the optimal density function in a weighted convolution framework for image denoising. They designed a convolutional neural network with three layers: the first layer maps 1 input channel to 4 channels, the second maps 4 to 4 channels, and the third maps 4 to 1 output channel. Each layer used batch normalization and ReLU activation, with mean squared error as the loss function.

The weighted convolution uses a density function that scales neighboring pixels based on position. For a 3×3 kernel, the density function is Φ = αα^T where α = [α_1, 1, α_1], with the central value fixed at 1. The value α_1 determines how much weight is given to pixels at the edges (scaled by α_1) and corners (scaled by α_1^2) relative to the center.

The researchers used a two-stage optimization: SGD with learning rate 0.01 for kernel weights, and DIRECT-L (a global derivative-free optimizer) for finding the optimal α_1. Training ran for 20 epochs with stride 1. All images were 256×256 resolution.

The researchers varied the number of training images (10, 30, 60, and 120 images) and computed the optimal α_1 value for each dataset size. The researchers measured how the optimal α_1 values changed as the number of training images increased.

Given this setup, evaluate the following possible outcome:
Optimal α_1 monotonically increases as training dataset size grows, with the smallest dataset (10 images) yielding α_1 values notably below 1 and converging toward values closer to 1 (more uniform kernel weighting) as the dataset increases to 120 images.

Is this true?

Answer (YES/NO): NO